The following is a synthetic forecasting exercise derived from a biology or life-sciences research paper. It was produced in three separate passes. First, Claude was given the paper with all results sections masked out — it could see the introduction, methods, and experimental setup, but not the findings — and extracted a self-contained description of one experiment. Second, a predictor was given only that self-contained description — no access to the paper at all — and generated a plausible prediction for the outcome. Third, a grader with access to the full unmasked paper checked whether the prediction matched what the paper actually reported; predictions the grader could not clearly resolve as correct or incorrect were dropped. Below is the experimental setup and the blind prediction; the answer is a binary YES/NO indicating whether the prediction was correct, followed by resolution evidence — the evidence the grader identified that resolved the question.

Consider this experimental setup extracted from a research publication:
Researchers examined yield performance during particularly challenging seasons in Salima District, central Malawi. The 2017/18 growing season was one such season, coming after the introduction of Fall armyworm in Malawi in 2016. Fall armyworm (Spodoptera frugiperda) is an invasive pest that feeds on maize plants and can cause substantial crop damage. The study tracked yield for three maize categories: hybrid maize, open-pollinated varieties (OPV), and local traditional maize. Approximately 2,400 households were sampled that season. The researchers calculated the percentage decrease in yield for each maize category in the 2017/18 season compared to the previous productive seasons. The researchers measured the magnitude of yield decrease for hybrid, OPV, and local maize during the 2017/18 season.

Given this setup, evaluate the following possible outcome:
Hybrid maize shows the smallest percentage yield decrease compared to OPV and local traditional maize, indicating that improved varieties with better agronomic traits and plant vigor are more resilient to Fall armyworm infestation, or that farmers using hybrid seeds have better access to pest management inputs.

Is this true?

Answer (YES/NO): YES